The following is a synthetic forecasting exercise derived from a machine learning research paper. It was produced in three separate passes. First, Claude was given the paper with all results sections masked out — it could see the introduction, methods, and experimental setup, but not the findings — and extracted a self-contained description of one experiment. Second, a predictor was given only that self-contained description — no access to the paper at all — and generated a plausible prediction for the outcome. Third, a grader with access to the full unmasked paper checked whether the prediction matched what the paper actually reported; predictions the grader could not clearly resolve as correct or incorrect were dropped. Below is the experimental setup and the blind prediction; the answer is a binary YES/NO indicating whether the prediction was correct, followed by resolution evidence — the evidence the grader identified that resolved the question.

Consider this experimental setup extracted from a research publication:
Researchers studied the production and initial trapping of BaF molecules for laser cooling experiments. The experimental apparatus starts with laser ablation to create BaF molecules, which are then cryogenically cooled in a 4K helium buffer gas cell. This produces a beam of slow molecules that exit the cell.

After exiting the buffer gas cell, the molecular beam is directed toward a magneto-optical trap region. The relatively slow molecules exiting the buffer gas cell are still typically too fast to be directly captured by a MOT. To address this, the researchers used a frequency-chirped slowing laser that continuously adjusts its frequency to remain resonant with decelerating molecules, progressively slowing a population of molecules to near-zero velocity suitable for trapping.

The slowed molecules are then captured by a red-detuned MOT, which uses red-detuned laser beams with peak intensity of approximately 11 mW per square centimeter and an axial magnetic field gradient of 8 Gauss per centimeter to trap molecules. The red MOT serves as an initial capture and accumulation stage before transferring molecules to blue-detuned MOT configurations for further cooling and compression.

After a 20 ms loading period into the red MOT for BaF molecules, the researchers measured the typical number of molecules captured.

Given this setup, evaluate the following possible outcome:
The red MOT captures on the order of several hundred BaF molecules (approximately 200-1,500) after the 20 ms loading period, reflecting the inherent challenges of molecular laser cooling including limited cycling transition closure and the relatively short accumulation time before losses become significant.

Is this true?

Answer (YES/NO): NO